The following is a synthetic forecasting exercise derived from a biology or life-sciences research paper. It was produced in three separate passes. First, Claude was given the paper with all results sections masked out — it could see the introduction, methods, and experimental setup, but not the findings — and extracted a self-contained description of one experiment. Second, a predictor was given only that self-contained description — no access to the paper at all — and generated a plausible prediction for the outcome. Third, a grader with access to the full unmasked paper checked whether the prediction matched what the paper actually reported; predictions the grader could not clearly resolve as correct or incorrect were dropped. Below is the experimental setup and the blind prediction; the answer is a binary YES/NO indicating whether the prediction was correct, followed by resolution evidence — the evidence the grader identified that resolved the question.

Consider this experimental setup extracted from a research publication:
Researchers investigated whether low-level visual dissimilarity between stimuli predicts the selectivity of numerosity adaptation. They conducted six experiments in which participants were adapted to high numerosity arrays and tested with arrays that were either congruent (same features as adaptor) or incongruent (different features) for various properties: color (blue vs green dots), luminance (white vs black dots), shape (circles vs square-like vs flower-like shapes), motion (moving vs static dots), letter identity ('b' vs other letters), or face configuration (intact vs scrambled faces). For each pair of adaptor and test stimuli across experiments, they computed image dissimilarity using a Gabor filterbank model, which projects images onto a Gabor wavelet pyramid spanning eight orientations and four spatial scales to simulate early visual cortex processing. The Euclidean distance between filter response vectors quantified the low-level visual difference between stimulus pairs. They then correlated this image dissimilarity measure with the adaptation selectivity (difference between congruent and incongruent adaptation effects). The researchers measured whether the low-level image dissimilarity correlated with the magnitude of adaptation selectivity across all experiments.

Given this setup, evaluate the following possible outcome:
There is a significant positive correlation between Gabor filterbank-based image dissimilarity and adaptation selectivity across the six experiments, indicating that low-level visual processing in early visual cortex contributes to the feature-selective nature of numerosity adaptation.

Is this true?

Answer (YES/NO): YES